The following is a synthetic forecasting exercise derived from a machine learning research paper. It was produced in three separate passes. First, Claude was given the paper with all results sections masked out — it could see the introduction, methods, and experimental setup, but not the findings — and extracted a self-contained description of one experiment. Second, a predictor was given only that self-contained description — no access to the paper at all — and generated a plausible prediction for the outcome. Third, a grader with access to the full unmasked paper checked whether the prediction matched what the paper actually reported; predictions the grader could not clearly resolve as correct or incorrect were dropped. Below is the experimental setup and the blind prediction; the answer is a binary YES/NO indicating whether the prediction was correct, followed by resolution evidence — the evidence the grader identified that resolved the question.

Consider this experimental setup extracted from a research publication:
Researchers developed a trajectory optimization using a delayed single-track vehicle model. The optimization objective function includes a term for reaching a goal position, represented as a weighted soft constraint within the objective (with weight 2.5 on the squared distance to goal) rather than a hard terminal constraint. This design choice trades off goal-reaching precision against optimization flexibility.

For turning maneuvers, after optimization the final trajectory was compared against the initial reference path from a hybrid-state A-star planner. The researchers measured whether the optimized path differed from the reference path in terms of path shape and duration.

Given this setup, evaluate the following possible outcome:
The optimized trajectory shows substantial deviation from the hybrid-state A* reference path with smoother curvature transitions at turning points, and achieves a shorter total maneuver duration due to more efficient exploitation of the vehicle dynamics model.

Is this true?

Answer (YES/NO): YES